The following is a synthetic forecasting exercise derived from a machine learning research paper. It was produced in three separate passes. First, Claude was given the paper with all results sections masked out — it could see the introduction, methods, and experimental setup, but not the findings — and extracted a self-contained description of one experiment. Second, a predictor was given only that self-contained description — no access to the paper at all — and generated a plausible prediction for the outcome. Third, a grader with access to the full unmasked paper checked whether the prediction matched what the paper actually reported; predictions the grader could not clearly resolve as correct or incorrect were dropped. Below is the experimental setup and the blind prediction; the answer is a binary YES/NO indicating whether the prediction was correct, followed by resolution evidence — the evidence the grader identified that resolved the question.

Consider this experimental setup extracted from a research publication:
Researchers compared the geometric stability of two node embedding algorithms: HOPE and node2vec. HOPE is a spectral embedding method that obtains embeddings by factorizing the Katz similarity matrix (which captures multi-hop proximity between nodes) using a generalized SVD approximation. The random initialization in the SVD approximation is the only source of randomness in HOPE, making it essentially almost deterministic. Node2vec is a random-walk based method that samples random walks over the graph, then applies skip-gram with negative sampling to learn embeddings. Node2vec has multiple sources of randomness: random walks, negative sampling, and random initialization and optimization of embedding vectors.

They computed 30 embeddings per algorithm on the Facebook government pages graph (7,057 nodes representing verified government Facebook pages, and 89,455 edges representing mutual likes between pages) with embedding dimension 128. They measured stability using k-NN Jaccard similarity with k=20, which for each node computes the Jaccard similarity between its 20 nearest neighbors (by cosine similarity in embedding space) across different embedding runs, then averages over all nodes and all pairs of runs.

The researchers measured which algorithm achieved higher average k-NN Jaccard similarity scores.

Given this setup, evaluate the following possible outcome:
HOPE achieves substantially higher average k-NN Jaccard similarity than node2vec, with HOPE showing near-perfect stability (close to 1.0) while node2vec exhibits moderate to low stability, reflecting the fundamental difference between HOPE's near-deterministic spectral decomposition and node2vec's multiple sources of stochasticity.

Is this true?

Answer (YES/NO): YES